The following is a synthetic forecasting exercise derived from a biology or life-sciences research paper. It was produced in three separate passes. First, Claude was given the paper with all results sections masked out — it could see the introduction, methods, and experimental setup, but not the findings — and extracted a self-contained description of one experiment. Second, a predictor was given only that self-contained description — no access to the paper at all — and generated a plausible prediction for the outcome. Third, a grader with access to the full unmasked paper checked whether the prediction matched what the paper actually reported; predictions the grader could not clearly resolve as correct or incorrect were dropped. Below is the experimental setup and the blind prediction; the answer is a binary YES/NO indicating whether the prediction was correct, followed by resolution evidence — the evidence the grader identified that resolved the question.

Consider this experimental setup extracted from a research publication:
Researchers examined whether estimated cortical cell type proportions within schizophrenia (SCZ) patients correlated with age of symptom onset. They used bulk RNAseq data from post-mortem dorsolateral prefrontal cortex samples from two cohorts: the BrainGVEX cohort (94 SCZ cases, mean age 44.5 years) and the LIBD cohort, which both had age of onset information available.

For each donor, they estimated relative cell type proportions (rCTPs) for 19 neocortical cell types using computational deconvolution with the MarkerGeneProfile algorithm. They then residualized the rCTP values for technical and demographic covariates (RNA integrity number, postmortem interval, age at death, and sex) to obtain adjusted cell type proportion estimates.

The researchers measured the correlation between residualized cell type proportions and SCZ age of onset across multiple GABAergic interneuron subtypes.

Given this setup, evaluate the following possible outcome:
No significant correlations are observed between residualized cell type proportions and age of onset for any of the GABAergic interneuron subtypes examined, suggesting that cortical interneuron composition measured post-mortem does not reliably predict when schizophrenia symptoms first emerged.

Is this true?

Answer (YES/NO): NO